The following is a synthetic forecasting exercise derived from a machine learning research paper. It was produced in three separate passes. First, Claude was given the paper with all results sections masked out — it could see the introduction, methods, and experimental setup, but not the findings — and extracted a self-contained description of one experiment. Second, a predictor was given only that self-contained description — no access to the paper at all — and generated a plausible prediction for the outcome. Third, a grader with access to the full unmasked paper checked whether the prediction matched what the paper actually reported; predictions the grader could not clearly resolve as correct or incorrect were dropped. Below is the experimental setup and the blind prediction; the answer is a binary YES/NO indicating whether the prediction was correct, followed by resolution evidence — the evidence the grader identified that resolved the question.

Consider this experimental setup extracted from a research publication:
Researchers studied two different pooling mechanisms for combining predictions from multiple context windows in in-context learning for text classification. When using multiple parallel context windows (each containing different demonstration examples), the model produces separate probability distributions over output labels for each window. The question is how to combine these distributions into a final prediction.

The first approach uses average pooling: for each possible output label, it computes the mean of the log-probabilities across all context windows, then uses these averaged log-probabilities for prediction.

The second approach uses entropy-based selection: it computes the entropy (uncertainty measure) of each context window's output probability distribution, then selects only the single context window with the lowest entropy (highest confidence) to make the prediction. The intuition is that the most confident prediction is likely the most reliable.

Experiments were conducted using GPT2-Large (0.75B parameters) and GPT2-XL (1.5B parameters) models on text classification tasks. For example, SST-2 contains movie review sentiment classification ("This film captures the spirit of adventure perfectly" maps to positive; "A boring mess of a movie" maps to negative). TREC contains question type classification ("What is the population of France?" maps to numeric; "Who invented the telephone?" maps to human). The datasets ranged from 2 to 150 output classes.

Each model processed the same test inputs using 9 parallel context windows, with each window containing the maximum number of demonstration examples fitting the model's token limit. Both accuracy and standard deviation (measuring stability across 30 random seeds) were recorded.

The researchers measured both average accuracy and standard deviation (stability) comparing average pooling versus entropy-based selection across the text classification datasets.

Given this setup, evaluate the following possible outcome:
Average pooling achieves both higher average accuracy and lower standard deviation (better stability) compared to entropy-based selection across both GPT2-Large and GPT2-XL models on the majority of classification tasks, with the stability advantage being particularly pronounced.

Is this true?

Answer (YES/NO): NO